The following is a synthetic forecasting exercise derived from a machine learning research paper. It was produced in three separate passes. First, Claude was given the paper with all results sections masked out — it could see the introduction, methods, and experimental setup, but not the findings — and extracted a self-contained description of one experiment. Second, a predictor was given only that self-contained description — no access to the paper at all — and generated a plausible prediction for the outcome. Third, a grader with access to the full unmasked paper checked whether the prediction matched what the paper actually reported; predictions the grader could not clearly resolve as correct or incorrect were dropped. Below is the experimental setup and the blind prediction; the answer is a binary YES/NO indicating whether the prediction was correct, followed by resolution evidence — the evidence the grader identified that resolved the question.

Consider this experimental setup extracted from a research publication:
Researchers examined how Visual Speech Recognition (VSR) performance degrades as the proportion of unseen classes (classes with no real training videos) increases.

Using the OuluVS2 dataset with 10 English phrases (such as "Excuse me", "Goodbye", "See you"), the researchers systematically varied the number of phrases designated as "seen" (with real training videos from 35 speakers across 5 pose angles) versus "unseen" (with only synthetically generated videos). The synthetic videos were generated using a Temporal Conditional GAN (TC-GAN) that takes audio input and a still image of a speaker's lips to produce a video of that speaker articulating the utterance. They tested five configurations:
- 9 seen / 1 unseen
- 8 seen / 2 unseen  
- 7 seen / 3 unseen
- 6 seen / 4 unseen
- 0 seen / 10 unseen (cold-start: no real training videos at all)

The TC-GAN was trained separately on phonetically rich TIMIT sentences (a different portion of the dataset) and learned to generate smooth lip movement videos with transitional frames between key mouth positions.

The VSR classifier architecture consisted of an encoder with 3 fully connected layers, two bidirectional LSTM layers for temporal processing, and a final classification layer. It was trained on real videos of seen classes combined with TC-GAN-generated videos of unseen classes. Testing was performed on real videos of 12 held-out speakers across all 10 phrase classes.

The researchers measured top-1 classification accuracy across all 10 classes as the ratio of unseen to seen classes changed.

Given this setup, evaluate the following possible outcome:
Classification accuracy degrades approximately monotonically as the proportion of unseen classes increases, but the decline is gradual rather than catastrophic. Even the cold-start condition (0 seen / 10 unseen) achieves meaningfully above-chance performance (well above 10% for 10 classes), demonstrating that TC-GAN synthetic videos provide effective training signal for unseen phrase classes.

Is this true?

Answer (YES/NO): YES